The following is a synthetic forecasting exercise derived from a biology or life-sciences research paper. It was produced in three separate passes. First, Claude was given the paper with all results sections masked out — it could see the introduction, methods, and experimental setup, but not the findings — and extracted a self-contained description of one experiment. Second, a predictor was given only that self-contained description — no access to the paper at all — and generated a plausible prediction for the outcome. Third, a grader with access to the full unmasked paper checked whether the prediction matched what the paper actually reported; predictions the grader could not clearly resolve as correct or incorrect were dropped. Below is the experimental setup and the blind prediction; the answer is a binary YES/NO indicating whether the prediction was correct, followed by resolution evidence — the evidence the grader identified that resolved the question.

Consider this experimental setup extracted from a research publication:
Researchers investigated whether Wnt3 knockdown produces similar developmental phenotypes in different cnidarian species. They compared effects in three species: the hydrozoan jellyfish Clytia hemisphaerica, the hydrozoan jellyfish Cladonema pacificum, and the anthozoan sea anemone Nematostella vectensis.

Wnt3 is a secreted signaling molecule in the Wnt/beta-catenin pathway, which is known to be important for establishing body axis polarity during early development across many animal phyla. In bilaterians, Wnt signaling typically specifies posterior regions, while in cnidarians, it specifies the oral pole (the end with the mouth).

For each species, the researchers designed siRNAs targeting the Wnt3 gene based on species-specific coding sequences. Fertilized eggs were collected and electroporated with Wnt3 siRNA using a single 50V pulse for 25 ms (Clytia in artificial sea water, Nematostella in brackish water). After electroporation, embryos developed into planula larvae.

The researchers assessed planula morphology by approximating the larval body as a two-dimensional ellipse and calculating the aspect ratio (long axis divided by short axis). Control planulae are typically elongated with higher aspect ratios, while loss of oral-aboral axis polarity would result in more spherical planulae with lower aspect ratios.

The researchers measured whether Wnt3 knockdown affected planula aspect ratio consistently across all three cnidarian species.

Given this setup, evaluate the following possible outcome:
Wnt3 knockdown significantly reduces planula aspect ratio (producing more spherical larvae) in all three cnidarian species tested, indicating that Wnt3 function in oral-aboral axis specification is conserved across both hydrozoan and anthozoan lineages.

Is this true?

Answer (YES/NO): NO